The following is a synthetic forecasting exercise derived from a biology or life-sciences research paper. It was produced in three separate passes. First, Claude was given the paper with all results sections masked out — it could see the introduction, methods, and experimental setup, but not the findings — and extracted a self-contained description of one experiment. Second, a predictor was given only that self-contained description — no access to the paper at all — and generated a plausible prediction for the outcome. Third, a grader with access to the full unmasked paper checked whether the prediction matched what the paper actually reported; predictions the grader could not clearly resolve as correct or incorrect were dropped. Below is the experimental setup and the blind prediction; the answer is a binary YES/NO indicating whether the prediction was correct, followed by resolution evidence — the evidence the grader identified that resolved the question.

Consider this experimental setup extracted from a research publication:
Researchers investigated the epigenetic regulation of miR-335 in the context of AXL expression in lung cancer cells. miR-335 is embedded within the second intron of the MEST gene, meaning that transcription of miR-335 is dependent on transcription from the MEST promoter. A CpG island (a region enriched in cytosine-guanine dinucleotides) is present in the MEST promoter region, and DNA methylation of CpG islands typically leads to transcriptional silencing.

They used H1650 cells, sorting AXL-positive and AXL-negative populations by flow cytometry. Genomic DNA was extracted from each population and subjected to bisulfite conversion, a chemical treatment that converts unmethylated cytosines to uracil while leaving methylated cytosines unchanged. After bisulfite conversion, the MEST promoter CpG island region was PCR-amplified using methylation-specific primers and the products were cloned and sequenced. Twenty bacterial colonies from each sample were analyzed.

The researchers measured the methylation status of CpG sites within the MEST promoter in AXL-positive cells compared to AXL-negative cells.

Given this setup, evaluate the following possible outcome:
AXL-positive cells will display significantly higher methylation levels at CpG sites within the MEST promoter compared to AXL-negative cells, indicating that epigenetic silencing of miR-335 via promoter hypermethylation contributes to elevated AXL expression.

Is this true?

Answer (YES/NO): YES